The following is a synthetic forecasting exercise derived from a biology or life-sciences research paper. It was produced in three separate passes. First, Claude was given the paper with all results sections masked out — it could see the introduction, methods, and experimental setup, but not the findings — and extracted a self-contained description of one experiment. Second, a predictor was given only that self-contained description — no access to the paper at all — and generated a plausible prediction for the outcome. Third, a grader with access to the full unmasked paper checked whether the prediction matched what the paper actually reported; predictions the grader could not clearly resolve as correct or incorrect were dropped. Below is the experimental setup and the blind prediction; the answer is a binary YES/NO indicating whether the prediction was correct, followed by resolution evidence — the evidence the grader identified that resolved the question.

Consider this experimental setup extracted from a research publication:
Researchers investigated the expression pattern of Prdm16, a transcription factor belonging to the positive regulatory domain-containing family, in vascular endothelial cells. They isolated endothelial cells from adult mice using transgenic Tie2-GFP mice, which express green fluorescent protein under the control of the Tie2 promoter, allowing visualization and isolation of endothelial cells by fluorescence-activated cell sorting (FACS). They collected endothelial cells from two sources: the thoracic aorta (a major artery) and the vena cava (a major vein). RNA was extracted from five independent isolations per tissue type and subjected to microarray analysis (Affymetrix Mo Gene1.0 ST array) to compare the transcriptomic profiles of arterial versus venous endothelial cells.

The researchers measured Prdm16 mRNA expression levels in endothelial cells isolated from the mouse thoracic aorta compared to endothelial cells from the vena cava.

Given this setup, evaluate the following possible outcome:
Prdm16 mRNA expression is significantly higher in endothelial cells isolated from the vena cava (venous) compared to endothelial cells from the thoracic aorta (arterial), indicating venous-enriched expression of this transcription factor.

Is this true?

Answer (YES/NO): NO